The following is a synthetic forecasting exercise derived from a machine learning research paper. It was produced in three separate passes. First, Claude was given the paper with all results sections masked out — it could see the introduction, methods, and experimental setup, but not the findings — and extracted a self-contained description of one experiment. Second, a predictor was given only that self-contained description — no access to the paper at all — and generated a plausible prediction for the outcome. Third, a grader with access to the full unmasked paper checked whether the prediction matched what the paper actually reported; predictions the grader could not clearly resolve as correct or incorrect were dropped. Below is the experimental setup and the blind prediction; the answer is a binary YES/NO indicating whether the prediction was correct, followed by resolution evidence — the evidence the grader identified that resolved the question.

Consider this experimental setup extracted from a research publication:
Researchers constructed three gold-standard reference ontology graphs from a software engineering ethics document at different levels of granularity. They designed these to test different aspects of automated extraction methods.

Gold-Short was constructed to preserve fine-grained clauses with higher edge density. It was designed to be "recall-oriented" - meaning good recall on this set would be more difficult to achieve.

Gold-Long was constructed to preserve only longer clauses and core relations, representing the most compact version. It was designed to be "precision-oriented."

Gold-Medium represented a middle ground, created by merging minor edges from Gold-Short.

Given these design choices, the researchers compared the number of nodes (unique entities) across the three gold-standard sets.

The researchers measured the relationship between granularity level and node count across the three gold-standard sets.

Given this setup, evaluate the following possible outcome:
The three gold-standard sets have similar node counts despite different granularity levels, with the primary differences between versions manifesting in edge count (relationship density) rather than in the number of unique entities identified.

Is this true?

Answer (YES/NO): NO